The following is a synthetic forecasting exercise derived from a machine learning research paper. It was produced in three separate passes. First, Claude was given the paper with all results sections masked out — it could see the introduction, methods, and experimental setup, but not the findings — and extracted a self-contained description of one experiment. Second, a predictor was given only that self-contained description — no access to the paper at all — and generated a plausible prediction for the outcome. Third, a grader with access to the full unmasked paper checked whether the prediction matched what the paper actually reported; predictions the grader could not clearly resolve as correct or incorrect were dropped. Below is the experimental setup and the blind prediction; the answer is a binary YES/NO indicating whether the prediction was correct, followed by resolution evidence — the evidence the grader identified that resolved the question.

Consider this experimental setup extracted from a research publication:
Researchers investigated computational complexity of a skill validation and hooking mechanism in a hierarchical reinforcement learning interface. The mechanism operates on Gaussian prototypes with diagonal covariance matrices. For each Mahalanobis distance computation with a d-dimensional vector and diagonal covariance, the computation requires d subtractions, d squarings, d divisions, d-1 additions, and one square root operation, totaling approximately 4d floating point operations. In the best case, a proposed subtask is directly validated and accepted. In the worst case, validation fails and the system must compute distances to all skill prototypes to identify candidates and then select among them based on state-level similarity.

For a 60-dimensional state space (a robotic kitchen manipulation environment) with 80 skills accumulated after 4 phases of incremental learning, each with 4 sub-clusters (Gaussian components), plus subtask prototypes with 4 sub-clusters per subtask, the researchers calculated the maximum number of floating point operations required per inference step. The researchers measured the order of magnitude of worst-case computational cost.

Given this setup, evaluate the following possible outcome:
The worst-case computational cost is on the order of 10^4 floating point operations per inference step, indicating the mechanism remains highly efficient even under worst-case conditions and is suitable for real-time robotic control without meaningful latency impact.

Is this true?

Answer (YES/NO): NO